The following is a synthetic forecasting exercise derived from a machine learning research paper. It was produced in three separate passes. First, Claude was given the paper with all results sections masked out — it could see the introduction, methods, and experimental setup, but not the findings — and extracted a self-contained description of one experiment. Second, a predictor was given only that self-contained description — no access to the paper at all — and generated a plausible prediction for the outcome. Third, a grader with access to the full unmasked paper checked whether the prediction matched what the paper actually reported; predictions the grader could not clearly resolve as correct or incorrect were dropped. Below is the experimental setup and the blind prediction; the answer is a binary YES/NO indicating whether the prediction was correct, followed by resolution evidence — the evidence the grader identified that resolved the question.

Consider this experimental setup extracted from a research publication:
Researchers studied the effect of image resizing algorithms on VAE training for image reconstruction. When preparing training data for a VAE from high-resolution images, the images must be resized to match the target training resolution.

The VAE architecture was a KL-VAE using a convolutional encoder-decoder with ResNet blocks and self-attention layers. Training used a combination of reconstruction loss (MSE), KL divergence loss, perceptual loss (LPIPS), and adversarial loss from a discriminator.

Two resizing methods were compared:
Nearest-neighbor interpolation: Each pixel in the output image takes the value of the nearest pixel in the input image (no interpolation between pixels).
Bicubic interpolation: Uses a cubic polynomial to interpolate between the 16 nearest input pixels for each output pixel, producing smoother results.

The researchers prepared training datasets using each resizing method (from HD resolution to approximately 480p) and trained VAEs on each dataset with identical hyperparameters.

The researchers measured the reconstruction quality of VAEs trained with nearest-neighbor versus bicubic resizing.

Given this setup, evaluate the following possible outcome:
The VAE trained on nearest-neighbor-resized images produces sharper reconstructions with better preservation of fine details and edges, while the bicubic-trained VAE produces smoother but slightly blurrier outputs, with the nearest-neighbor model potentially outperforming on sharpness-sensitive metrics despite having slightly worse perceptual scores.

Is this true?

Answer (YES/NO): NO